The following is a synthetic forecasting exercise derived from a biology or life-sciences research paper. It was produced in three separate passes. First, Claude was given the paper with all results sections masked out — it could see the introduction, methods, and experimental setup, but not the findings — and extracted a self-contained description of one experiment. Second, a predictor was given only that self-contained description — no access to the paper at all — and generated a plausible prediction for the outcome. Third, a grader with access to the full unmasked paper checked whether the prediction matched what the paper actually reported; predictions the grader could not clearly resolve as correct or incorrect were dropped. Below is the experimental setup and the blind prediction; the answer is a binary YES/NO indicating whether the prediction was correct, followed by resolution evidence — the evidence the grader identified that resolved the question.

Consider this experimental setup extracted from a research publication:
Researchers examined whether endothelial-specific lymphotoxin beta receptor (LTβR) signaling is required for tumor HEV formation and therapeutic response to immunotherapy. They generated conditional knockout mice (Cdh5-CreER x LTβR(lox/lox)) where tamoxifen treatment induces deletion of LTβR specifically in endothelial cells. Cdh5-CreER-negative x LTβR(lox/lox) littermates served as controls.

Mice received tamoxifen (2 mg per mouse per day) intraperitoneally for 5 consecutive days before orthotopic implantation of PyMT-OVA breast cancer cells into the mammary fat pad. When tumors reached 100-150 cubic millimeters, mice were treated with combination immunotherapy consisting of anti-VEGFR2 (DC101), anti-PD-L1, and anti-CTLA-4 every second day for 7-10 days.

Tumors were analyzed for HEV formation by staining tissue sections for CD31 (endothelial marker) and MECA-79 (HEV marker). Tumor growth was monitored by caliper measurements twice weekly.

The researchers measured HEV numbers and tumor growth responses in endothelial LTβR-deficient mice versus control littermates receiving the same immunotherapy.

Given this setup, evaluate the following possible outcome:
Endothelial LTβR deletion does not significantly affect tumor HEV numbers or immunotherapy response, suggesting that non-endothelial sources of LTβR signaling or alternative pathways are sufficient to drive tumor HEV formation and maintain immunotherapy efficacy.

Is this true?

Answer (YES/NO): NO